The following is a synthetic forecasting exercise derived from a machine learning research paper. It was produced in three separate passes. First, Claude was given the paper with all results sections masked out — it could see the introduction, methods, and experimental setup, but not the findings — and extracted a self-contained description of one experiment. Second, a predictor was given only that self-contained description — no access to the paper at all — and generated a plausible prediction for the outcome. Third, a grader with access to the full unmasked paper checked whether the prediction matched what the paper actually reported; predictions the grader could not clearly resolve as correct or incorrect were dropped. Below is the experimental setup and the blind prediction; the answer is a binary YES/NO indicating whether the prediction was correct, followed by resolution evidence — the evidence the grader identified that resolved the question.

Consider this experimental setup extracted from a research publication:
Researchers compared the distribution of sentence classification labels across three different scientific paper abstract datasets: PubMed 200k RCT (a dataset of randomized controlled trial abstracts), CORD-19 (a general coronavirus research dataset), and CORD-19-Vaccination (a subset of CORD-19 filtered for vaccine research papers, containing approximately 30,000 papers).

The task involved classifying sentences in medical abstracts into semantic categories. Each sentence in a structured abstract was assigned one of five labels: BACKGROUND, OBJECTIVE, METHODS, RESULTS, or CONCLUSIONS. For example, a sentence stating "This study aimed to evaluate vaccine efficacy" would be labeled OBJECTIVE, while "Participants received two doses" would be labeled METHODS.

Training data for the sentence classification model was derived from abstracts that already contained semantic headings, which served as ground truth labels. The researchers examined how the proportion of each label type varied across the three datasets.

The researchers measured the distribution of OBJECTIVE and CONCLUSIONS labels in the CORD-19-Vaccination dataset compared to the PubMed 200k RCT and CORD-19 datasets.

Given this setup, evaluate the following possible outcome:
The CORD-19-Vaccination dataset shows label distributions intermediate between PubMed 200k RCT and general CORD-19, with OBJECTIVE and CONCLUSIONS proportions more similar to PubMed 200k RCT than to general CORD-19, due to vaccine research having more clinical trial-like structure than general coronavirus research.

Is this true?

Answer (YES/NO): NO